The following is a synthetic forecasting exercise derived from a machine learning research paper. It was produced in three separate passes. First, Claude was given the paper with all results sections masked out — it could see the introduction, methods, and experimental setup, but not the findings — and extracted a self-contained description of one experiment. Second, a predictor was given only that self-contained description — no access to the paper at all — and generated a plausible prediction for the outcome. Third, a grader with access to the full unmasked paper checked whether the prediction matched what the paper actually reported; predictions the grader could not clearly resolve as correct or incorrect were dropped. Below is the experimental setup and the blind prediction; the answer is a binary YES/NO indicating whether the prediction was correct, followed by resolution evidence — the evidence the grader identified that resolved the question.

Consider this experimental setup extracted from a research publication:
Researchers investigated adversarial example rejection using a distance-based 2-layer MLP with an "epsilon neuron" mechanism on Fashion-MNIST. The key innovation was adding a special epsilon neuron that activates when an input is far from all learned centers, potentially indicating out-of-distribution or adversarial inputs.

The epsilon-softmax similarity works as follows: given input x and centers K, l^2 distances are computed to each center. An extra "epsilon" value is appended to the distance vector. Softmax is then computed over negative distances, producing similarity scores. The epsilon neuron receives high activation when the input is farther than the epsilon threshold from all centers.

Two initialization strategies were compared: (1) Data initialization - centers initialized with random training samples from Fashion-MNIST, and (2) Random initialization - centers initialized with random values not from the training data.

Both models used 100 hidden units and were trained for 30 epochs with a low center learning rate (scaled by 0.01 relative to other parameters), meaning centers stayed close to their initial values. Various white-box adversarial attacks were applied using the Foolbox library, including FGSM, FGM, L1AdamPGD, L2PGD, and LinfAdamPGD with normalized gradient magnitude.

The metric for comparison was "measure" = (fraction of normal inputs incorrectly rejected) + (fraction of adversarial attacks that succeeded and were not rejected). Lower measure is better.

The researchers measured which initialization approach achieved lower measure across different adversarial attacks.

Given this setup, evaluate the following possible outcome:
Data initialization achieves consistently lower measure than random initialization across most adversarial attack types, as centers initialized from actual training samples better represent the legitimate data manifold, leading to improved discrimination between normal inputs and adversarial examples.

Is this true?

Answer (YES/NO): YES